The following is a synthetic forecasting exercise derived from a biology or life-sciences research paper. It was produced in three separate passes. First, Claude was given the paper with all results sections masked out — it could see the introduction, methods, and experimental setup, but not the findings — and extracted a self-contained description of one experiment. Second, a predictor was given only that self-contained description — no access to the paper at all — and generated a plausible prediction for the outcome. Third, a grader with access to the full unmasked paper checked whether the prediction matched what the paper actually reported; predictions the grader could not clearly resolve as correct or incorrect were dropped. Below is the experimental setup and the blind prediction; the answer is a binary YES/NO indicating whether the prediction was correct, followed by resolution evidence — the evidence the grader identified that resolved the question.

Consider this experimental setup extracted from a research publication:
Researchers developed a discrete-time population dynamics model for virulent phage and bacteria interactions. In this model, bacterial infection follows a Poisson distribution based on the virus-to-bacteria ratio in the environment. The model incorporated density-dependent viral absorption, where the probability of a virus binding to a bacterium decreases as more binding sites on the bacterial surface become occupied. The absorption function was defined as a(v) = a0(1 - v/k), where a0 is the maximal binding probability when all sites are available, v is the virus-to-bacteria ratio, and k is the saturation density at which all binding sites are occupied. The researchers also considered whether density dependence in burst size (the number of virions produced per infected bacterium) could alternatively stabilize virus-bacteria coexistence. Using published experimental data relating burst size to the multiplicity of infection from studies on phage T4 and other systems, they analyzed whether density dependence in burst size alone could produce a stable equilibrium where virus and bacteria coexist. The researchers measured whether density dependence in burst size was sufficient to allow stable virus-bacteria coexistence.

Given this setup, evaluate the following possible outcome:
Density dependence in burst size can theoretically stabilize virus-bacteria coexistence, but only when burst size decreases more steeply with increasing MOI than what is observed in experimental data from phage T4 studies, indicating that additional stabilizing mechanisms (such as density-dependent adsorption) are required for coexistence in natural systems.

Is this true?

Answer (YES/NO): NO